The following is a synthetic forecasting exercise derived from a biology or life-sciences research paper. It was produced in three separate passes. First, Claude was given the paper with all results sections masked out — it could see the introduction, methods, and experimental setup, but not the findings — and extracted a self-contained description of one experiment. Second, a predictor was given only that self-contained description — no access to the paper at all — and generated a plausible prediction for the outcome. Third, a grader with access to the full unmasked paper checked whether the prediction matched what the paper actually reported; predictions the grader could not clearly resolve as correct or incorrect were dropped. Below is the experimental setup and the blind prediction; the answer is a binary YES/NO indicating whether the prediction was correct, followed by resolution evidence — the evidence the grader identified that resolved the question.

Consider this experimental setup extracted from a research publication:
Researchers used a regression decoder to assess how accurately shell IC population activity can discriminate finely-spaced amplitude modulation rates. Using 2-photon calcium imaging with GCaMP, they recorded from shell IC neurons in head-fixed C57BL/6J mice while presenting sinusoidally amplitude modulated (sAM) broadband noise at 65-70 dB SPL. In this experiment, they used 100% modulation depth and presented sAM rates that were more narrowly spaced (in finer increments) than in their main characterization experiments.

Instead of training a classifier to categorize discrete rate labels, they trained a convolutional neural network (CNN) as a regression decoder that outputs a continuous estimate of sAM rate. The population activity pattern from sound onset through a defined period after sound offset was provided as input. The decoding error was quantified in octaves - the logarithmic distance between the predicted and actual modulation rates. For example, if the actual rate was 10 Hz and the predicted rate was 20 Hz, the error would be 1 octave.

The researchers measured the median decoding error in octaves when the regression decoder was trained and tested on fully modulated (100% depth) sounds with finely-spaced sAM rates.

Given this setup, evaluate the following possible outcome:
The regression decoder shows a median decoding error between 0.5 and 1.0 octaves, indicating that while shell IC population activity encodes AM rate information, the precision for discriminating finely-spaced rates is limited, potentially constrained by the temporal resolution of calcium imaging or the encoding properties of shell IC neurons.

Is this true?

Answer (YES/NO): NO